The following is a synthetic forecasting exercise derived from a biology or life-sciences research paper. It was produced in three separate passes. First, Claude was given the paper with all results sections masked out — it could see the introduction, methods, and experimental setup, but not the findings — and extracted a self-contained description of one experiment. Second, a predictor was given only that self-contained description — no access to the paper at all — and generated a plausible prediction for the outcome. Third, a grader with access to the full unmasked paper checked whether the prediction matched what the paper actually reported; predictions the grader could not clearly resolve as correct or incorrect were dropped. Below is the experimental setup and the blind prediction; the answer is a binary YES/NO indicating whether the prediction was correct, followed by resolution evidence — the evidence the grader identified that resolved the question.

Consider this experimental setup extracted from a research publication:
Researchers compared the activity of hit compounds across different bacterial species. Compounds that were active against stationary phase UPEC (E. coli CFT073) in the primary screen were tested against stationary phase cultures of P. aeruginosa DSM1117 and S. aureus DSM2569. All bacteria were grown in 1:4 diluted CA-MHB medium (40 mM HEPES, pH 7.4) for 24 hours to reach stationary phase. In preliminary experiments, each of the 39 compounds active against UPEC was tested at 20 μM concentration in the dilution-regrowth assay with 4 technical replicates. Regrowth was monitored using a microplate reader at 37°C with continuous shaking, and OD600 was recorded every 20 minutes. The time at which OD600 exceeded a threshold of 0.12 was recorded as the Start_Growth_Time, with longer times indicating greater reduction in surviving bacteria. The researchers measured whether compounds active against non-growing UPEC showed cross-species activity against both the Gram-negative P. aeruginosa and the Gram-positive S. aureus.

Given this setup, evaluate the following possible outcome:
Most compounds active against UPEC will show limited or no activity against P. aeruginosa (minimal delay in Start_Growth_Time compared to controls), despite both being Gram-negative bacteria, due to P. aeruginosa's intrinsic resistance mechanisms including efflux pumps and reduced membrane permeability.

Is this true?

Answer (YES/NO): NO